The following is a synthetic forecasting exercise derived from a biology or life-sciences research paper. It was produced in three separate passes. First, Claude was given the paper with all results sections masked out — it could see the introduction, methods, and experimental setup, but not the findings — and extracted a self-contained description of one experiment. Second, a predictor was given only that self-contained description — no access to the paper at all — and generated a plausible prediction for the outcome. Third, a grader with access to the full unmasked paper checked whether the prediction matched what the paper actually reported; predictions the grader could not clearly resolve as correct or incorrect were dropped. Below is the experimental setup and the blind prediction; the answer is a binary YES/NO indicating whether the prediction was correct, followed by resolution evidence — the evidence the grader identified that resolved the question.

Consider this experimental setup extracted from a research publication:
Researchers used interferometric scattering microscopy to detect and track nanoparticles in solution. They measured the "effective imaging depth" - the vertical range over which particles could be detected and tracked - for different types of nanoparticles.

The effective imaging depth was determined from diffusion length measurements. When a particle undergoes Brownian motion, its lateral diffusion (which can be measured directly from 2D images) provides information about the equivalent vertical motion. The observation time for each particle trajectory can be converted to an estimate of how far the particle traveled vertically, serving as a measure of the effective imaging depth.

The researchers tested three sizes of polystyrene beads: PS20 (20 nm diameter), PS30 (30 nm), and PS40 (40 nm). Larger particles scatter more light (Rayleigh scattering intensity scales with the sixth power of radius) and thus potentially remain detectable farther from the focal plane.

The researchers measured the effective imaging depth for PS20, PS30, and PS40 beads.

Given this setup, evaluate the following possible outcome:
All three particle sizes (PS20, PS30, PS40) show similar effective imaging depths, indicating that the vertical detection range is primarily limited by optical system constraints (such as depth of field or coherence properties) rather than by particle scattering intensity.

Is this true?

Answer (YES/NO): NO